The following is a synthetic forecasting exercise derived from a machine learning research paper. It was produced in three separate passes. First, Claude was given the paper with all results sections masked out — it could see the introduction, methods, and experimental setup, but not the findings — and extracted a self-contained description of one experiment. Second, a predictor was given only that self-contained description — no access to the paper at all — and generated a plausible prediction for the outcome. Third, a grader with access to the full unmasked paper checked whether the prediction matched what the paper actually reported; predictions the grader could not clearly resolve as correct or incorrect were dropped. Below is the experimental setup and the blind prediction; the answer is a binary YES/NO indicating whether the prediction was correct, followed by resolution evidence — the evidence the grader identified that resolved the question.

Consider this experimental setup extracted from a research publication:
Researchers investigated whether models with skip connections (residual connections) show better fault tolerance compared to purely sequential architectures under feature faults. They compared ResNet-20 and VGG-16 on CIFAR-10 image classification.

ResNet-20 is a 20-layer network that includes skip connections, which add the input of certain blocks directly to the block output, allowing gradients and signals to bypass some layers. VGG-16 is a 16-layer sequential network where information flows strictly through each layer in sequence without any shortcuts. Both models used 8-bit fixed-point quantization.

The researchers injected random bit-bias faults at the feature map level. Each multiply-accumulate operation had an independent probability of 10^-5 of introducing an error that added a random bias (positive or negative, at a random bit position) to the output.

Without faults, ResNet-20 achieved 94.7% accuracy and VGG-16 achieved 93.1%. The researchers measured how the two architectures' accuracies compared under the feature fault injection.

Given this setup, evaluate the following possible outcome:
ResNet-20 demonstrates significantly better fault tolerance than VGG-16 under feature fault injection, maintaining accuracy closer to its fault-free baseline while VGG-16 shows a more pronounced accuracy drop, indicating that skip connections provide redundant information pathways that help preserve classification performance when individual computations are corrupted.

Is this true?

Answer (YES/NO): YES